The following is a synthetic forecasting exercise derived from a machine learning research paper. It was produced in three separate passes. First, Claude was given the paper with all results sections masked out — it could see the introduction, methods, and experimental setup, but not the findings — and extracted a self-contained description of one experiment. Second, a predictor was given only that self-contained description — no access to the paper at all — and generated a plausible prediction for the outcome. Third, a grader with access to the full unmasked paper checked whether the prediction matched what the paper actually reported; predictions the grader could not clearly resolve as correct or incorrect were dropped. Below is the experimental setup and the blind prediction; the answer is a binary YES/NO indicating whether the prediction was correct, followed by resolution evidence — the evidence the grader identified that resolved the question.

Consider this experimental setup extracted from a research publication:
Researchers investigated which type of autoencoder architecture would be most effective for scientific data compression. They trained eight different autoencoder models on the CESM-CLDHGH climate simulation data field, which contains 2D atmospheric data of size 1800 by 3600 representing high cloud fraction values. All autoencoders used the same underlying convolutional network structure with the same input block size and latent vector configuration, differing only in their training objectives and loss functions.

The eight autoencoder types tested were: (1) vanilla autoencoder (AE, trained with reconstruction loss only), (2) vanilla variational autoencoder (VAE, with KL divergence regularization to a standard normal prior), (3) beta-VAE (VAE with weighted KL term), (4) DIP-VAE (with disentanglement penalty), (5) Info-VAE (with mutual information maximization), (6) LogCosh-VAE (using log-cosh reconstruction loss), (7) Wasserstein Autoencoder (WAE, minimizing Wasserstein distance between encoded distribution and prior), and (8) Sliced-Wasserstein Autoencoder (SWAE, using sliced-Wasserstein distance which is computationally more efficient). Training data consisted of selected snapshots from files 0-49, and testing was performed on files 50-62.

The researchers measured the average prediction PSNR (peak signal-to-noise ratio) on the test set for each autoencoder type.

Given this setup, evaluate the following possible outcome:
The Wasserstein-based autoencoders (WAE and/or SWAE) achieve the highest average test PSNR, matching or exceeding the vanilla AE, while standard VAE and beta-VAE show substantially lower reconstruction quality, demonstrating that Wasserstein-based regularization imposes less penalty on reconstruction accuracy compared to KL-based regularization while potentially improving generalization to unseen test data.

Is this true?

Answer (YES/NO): YES